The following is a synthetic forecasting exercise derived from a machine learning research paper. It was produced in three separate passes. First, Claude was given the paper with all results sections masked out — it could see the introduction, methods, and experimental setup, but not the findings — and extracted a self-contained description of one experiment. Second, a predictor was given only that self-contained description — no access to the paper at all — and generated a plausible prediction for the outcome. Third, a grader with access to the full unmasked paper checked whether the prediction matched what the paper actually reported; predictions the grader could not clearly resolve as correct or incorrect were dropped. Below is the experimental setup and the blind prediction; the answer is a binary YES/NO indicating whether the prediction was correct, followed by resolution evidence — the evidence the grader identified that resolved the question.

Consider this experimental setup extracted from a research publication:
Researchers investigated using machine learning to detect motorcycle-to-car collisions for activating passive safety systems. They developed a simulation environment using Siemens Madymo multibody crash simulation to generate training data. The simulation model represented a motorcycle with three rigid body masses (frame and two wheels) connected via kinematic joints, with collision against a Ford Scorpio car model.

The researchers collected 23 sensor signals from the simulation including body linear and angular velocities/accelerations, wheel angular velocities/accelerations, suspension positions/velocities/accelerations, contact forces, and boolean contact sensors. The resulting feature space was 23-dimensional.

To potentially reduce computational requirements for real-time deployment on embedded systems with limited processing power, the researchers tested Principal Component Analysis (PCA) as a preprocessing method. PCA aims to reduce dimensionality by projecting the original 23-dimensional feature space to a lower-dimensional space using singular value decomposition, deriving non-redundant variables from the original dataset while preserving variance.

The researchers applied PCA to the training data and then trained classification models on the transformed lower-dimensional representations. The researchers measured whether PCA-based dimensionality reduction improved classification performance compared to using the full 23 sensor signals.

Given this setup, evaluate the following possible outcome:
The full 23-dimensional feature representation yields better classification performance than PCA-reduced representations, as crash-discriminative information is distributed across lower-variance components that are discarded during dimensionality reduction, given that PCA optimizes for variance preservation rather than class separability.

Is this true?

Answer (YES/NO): YES